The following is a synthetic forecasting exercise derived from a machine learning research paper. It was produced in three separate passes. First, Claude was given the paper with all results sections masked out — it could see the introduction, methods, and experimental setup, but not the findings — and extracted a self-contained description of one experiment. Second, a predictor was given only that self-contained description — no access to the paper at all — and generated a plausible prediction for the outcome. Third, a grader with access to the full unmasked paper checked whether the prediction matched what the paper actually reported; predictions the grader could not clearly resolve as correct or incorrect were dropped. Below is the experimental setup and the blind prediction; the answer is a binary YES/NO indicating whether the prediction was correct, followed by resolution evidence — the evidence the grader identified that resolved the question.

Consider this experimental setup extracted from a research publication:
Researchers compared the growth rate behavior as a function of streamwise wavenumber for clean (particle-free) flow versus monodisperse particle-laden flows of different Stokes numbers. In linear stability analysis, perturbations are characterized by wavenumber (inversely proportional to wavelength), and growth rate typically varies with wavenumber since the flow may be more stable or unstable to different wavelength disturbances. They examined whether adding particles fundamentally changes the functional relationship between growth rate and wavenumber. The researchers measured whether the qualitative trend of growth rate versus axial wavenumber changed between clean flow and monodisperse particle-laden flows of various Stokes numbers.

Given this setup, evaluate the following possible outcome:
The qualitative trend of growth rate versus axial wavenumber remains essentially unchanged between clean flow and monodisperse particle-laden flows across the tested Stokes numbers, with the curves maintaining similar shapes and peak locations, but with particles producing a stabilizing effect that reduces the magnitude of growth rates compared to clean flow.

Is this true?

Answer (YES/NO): NO